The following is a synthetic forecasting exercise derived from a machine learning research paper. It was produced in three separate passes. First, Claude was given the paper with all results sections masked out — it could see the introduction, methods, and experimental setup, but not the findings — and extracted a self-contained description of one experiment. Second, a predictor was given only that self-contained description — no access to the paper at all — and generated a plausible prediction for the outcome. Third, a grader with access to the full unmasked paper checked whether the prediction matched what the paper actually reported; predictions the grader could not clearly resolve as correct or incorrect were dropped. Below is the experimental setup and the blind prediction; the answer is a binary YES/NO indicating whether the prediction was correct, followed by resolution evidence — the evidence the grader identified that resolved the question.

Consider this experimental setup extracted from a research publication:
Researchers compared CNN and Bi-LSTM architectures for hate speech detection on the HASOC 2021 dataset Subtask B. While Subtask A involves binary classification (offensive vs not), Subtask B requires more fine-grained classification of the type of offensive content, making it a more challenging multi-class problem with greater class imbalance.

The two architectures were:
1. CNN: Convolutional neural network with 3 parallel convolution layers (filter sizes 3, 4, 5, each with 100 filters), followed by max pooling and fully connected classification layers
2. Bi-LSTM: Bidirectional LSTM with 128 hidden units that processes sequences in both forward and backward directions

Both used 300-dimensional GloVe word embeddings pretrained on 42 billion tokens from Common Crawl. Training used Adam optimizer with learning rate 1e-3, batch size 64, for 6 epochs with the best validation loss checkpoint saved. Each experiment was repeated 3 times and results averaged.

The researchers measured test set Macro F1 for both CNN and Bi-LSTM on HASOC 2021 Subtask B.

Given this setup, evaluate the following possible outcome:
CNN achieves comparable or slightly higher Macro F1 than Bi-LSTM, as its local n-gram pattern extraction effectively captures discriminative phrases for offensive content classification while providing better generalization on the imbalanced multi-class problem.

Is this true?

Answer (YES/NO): NO